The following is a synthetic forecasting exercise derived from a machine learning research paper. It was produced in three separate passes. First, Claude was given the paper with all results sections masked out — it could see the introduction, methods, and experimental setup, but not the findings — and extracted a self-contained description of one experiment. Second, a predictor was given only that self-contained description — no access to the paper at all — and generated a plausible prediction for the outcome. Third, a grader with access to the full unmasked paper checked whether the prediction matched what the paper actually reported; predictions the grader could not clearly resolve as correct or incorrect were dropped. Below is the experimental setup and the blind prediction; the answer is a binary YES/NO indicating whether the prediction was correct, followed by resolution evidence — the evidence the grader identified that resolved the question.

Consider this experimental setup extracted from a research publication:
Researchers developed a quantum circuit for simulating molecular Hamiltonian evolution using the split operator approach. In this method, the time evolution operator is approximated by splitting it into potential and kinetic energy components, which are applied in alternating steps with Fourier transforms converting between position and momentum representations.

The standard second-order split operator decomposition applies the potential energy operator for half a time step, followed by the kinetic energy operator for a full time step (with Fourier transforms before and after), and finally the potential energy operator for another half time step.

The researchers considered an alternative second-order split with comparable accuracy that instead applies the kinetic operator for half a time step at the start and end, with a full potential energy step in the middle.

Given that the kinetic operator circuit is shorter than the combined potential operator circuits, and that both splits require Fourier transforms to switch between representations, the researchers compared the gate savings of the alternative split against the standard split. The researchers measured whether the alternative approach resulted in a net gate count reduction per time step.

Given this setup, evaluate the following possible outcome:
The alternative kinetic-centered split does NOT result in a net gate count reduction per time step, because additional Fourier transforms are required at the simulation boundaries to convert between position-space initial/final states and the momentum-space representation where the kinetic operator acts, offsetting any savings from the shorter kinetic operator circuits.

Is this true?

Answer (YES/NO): NO